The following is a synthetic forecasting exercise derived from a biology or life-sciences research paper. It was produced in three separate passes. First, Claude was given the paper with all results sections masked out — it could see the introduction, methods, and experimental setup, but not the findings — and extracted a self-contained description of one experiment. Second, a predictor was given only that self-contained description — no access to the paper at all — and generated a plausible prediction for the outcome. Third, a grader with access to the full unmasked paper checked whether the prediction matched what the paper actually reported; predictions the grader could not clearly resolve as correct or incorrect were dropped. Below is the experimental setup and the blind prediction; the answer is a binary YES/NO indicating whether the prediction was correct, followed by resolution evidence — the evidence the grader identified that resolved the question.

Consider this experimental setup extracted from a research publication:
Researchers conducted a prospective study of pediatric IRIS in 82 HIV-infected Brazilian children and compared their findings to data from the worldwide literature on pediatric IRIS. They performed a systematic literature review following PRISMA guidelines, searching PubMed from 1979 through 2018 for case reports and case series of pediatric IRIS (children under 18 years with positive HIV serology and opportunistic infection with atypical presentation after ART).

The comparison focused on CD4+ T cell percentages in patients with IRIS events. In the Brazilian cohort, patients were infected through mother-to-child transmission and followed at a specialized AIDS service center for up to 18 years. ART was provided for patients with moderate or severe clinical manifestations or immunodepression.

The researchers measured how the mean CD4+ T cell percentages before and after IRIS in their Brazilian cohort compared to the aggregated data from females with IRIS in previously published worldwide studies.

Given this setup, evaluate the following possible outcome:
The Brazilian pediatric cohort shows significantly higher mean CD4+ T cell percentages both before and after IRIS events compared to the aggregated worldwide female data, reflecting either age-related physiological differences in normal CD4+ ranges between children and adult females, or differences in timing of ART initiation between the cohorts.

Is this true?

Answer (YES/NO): NO